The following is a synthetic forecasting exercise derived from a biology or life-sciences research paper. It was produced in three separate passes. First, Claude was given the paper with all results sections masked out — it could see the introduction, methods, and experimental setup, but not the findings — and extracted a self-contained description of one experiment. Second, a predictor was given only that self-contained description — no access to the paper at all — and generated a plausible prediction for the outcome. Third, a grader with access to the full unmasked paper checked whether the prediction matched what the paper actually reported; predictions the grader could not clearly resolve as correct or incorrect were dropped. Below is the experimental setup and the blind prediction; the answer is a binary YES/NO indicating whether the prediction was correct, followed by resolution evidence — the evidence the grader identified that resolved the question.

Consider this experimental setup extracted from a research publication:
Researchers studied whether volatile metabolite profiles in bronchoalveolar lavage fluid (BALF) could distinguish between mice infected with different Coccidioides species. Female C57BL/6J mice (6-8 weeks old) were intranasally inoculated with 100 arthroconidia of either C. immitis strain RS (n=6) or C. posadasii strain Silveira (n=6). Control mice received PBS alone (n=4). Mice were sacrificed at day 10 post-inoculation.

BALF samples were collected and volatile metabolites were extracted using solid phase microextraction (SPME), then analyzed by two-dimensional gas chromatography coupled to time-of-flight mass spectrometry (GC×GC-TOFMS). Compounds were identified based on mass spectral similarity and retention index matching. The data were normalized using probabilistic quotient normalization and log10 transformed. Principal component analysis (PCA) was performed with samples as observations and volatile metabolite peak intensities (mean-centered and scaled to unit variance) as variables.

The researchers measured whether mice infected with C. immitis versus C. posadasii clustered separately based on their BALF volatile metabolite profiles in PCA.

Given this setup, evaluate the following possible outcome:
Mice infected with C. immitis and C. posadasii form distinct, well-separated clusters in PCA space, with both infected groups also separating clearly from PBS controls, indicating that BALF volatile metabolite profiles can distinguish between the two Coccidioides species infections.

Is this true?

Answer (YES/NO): NO